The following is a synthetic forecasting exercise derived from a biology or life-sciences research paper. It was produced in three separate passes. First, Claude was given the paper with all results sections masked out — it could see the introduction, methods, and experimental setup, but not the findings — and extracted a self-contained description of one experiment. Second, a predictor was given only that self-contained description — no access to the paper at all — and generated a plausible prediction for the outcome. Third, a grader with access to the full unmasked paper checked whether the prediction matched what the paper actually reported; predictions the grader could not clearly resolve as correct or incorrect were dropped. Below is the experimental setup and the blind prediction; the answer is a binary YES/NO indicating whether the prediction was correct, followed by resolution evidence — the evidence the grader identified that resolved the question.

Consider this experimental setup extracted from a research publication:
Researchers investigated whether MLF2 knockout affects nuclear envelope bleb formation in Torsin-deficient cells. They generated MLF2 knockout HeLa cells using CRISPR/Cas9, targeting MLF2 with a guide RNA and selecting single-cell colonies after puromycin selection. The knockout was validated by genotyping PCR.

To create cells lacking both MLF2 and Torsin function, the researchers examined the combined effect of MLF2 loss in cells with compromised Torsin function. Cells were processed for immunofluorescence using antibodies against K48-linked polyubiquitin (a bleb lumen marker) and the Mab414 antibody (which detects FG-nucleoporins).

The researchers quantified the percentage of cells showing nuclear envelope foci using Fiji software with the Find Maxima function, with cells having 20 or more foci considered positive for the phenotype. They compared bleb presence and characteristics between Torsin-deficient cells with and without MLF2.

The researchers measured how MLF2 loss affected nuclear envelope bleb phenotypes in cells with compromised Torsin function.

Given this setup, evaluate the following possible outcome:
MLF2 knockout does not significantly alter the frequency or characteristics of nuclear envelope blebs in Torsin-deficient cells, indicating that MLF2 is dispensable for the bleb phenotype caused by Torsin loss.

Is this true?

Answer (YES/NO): NO